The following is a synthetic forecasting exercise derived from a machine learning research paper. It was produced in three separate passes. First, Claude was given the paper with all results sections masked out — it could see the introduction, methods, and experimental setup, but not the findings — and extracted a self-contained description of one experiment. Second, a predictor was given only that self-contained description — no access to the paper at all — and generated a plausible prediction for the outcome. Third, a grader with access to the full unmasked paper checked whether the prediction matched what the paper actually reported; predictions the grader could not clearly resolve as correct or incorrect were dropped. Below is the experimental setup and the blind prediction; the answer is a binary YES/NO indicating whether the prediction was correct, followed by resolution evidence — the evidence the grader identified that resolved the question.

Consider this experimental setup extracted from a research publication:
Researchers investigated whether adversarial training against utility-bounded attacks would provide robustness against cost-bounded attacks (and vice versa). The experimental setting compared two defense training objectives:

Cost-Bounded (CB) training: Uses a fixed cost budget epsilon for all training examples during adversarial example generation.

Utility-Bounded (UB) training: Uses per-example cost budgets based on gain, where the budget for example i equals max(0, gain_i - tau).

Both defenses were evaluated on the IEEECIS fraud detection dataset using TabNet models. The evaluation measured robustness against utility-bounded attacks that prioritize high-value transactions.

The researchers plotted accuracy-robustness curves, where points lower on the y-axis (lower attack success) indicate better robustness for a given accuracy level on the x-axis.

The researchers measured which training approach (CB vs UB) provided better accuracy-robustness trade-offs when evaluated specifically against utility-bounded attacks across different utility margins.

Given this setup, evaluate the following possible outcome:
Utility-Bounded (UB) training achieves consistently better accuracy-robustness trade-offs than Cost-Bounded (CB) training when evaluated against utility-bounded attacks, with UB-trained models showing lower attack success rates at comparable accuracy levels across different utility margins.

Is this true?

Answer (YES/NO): YES